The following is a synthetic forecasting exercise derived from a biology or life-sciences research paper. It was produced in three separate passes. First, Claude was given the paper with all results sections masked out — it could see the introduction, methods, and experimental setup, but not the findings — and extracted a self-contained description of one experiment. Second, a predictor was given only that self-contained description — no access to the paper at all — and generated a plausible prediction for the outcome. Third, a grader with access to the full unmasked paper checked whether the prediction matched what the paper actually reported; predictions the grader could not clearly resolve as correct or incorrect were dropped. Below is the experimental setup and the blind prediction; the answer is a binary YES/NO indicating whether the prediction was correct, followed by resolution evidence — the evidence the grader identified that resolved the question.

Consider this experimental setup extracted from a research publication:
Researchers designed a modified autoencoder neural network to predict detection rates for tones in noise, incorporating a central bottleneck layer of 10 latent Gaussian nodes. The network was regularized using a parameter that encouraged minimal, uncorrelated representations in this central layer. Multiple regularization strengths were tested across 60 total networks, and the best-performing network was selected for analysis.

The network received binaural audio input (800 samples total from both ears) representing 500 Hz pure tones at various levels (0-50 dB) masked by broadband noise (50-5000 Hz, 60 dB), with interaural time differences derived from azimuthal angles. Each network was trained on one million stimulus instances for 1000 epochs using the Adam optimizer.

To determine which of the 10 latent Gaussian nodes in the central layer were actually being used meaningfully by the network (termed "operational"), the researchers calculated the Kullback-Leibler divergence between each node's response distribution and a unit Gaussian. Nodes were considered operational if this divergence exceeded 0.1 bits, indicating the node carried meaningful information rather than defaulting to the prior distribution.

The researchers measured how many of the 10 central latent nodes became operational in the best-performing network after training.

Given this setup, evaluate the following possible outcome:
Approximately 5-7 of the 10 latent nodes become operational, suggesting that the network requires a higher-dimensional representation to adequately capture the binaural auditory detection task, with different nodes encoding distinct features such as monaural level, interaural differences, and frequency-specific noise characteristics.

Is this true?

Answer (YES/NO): YES